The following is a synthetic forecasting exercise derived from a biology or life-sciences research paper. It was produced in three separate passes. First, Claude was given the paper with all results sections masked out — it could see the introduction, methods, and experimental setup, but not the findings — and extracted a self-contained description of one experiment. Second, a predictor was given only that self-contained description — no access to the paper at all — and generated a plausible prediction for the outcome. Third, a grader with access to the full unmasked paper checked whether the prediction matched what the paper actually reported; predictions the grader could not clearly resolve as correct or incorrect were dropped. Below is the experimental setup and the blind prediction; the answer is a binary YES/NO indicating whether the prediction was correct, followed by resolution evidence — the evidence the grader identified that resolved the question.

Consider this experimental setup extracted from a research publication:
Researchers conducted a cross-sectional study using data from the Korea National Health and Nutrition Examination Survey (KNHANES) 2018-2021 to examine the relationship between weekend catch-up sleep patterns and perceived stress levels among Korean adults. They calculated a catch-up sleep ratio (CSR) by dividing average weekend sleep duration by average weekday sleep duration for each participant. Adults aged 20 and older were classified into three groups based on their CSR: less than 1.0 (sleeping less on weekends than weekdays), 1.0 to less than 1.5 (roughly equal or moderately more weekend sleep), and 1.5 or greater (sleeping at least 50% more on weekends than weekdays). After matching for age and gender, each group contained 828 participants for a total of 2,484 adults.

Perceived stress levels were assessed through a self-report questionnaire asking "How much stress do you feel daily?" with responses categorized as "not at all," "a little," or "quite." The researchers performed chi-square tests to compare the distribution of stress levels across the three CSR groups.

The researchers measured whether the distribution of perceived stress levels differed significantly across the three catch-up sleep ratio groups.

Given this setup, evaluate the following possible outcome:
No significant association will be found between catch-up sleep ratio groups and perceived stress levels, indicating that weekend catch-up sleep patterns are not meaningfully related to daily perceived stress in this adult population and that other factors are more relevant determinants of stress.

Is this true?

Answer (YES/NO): NO